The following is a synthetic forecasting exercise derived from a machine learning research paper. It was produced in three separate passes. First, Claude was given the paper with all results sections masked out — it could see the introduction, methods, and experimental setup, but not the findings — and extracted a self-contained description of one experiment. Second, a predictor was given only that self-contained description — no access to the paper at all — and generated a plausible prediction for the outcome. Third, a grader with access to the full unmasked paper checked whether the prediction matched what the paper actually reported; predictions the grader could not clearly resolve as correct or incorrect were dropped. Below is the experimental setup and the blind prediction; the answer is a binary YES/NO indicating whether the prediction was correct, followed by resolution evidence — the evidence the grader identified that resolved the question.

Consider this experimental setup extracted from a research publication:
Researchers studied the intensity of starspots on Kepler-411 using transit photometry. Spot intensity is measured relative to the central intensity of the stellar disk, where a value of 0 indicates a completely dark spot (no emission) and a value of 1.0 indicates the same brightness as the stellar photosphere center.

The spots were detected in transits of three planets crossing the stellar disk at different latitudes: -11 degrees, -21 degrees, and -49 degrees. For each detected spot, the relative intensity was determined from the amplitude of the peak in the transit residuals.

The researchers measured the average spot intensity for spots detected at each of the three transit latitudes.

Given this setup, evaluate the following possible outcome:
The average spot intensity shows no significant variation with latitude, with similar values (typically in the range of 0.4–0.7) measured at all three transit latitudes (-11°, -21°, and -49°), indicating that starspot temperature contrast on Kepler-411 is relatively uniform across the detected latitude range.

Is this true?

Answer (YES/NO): NO